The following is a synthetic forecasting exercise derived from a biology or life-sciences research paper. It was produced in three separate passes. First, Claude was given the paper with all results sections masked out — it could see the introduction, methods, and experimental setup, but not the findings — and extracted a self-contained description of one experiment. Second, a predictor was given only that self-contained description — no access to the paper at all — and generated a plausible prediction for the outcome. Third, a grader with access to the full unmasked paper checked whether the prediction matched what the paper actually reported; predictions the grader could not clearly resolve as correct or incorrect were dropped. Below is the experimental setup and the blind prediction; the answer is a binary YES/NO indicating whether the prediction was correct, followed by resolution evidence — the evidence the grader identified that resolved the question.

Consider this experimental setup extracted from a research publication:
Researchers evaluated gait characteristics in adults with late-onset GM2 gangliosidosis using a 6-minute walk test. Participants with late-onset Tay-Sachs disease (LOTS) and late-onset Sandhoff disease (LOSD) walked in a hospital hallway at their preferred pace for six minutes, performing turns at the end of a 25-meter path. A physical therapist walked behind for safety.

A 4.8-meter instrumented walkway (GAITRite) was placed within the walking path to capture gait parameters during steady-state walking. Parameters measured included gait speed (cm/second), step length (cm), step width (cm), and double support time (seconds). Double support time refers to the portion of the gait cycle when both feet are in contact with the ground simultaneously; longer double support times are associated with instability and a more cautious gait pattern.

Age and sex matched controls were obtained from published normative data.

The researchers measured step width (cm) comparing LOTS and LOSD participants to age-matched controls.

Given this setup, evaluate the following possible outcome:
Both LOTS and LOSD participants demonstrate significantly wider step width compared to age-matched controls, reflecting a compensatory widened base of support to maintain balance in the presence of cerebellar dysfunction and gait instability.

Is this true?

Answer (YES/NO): YES